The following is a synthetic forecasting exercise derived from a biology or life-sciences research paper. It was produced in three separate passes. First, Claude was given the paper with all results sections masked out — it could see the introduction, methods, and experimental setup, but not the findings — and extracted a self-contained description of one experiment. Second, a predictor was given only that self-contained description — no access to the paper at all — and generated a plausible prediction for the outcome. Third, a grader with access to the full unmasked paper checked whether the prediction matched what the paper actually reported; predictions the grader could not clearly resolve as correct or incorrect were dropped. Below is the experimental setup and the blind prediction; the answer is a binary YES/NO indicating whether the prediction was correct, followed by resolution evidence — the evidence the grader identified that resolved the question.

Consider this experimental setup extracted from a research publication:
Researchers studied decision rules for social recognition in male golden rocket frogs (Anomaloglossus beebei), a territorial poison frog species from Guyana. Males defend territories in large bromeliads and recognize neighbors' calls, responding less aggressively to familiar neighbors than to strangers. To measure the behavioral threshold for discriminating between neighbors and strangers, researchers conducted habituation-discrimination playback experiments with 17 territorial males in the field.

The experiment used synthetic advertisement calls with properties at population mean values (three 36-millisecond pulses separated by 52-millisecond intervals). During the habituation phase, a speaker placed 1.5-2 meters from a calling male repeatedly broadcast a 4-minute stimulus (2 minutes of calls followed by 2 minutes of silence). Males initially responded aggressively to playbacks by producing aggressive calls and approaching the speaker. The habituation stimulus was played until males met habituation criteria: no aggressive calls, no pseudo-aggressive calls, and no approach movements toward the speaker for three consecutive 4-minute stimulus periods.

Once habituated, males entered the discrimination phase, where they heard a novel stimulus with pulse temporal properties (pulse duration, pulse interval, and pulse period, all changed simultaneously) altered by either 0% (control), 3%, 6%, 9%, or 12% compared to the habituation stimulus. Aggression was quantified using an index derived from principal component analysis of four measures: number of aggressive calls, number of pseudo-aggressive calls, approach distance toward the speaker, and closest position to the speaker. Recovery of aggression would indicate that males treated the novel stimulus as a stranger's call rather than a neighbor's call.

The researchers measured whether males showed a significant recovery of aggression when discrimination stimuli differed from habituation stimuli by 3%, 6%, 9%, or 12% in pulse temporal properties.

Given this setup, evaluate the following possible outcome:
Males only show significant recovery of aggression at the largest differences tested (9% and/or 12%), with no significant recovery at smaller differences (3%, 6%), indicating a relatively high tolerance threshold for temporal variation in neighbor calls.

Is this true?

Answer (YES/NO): NO